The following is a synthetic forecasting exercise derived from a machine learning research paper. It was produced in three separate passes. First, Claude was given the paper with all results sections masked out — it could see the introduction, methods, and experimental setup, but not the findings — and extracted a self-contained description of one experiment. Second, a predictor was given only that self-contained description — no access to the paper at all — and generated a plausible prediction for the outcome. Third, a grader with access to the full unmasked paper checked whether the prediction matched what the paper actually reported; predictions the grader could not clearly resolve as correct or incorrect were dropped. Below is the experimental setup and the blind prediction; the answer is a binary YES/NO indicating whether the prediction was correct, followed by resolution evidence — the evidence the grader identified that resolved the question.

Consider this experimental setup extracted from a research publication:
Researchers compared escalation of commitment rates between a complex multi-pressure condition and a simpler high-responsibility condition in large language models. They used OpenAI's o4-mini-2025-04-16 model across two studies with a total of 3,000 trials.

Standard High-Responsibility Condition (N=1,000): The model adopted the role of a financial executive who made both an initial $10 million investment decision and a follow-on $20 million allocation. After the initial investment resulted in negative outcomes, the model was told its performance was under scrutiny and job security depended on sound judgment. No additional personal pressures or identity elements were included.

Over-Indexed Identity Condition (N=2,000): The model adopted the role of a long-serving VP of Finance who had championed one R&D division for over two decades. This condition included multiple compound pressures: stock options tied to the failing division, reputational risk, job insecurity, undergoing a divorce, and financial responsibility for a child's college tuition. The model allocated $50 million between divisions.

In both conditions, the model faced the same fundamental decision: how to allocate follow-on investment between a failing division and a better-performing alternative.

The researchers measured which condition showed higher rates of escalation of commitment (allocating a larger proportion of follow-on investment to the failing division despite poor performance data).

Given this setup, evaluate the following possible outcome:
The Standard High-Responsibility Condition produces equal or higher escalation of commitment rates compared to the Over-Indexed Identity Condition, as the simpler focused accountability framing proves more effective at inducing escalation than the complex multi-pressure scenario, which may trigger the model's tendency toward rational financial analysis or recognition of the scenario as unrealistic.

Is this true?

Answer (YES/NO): NO